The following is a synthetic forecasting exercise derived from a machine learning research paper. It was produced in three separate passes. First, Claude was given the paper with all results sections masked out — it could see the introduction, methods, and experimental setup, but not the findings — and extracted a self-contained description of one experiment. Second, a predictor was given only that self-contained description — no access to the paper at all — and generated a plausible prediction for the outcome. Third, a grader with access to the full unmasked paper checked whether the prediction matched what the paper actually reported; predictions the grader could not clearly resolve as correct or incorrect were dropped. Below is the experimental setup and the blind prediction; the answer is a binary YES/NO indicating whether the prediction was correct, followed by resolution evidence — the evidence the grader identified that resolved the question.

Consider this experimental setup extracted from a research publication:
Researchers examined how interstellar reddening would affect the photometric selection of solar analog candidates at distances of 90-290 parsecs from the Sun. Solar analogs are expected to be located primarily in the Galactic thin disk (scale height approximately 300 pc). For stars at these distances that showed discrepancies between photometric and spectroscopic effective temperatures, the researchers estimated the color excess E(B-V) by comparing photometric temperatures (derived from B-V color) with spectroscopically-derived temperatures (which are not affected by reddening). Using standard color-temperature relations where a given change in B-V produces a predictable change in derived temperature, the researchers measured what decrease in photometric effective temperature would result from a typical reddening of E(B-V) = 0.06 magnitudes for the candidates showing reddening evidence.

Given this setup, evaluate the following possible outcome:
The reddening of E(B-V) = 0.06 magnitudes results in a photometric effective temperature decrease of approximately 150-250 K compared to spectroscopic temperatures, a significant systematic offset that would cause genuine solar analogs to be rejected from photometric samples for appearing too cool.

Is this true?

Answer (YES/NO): YES